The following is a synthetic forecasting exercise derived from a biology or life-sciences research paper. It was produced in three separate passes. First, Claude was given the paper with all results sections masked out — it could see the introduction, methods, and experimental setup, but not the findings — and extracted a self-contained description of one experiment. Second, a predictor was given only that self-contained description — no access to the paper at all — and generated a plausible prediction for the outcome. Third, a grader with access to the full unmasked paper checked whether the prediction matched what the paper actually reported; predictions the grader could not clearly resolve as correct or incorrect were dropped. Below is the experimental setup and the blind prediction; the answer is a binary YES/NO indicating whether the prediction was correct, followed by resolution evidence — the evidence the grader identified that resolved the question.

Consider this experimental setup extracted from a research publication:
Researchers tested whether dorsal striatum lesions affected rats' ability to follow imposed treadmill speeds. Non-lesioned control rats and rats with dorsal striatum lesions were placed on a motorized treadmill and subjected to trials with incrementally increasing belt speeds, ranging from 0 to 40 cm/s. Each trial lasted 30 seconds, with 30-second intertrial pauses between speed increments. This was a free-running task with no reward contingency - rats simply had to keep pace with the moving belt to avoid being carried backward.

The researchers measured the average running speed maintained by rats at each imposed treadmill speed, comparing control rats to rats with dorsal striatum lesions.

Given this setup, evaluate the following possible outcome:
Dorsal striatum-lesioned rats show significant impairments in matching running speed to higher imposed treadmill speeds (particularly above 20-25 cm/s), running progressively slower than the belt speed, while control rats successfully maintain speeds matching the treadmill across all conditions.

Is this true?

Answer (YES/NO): NO